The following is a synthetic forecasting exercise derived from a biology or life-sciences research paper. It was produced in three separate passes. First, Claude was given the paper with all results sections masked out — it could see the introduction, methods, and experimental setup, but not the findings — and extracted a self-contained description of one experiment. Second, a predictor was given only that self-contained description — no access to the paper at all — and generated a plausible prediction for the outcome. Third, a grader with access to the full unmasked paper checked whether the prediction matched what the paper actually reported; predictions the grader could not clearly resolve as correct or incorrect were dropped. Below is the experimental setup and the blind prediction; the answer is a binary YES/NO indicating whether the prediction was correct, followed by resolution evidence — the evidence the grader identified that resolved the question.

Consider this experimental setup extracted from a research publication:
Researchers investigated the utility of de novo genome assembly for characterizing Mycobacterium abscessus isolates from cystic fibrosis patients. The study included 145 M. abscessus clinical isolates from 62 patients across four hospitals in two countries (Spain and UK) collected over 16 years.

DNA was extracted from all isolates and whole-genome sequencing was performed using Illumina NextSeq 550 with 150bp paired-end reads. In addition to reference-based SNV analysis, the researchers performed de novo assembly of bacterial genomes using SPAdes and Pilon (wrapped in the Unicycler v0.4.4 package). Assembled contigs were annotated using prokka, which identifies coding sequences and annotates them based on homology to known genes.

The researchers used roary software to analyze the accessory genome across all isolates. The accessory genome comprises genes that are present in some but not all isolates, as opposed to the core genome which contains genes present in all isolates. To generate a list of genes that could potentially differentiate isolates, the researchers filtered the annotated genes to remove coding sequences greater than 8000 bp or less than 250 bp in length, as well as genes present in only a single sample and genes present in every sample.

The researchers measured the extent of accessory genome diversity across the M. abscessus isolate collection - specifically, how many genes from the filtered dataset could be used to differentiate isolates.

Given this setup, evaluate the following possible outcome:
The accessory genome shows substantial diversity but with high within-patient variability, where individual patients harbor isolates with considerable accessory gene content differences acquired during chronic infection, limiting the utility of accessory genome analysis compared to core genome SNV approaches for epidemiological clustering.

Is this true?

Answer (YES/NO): NO